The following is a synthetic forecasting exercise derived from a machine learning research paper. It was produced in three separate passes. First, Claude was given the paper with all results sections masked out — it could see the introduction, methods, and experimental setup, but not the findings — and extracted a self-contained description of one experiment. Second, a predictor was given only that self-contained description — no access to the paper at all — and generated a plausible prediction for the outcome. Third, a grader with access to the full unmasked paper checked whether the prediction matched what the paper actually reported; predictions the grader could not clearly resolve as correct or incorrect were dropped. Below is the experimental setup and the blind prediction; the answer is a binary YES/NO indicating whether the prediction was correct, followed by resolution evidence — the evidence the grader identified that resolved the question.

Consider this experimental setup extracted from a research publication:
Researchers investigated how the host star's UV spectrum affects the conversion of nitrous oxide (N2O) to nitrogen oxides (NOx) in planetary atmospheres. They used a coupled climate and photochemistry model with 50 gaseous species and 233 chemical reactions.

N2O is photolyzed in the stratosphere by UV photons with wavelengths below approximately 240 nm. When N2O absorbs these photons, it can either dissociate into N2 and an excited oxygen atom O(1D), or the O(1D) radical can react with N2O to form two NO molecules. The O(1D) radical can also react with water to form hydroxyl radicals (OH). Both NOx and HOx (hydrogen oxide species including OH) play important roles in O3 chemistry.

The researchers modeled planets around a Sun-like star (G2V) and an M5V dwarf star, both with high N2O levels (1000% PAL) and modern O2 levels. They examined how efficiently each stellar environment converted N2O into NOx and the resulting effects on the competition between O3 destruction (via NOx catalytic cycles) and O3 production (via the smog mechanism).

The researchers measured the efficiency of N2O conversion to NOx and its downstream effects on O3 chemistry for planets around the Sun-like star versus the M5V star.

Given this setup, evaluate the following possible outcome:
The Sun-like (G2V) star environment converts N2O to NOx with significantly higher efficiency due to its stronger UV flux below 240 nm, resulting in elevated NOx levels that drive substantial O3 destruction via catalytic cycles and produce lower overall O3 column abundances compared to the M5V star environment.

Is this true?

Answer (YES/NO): YES